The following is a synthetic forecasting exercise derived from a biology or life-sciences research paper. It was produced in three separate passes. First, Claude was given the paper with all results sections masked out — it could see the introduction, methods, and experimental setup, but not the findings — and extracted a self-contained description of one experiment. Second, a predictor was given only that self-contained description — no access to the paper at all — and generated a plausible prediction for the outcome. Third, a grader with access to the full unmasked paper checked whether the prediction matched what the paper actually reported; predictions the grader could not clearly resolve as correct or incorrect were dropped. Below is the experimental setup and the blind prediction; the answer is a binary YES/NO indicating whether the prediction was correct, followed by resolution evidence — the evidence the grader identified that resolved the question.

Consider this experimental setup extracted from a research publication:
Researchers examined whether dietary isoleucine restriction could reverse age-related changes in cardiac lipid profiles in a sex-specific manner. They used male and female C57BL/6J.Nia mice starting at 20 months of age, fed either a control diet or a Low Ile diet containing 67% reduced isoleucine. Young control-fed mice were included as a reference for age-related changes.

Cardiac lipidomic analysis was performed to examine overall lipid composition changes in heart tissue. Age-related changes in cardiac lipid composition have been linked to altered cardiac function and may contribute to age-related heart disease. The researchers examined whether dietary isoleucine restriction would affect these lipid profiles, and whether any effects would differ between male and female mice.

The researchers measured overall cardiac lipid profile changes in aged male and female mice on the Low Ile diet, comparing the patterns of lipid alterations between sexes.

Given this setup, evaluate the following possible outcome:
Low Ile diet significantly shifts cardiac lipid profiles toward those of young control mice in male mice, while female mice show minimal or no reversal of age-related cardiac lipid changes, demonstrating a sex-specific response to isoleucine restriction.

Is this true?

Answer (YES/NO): NO